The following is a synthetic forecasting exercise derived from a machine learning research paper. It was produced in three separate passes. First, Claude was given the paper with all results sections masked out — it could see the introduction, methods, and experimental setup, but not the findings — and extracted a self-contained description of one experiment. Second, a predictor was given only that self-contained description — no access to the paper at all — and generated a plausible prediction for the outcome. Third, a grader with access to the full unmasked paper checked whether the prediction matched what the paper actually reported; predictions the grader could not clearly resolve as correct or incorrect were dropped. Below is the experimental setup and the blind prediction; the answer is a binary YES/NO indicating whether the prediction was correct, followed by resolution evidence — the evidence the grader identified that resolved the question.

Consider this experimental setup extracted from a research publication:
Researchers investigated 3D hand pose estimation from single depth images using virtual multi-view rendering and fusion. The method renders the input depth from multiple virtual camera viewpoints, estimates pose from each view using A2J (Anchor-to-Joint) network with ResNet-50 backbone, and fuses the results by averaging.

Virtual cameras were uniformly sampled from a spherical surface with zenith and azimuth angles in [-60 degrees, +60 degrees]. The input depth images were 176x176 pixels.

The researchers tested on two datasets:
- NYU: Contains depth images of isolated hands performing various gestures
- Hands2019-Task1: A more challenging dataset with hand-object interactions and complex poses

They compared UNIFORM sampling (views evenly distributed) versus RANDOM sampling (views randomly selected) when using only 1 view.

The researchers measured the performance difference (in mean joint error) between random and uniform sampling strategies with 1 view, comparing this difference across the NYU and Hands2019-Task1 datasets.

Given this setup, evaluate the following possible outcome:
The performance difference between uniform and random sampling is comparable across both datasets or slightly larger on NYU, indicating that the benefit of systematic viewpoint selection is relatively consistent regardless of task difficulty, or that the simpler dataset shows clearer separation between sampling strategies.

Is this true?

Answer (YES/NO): NO